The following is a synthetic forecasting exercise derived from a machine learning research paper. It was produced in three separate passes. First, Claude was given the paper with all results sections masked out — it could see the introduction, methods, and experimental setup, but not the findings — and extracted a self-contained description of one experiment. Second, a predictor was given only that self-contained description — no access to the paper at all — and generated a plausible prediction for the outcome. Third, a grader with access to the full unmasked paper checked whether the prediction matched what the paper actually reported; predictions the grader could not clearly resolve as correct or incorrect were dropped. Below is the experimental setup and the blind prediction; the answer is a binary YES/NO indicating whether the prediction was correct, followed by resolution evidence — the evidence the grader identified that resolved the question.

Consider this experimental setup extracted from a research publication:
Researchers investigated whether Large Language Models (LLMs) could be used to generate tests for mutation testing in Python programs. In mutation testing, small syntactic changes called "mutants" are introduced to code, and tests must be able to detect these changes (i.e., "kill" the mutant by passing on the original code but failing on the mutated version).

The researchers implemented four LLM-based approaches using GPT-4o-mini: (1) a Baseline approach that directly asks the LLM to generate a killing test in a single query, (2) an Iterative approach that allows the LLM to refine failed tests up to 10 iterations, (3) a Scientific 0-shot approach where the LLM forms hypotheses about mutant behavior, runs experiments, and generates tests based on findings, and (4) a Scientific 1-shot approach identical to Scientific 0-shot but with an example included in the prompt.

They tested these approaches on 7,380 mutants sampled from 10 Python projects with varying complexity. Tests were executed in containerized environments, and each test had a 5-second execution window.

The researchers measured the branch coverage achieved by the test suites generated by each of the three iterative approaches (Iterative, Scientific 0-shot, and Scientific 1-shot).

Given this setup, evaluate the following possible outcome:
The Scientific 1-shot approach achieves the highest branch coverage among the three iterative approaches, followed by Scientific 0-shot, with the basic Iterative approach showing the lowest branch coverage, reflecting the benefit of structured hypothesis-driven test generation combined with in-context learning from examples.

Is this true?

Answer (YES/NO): NO